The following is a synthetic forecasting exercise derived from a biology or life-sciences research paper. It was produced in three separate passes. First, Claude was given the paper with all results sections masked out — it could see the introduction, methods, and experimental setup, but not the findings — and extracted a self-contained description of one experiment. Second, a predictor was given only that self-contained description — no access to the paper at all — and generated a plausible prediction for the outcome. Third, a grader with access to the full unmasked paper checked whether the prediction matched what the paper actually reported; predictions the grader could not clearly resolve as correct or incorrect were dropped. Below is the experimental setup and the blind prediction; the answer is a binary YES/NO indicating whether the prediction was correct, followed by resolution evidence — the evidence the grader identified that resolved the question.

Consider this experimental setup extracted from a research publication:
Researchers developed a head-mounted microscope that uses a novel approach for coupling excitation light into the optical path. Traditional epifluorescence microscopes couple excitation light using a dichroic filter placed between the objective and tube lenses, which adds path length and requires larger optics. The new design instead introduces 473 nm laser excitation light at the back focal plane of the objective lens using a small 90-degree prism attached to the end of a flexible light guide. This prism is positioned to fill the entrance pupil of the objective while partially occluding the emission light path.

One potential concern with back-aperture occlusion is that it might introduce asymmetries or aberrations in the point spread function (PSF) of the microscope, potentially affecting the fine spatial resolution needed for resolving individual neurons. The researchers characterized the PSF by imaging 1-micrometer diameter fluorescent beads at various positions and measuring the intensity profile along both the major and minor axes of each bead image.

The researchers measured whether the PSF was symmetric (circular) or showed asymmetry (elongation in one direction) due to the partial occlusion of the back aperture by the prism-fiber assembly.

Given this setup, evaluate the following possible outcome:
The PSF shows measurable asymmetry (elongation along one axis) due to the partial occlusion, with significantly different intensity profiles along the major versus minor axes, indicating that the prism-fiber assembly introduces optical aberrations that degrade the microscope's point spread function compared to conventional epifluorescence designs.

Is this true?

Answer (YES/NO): NO